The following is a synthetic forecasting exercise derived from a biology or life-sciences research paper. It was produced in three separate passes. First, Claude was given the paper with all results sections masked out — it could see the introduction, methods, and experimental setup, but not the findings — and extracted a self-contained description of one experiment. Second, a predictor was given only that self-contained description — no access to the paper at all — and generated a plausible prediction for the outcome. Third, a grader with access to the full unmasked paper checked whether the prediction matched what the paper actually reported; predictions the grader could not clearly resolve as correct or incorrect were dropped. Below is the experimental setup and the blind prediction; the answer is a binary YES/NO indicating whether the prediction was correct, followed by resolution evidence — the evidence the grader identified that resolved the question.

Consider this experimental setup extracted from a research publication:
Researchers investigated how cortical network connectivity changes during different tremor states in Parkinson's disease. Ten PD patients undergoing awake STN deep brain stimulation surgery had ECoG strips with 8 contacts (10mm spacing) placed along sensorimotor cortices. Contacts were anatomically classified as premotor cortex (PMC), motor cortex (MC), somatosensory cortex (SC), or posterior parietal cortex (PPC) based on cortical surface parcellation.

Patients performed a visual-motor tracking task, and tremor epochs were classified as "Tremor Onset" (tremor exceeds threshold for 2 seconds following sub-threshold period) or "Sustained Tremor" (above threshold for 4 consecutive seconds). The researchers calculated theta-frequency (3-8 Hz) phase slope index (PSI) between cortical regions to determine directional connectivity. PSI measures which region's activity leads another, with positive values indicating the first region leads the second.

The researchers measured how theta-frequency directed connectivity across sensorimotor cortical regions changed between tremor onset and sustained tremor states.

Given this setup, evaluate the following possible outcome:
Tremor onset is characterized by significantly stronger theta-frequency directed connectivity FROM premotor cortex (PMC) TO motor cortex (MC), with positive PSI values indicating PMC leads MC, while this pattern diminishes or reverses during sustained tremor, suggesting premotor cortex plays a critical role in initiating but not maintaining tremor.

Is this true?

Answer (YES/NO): NO